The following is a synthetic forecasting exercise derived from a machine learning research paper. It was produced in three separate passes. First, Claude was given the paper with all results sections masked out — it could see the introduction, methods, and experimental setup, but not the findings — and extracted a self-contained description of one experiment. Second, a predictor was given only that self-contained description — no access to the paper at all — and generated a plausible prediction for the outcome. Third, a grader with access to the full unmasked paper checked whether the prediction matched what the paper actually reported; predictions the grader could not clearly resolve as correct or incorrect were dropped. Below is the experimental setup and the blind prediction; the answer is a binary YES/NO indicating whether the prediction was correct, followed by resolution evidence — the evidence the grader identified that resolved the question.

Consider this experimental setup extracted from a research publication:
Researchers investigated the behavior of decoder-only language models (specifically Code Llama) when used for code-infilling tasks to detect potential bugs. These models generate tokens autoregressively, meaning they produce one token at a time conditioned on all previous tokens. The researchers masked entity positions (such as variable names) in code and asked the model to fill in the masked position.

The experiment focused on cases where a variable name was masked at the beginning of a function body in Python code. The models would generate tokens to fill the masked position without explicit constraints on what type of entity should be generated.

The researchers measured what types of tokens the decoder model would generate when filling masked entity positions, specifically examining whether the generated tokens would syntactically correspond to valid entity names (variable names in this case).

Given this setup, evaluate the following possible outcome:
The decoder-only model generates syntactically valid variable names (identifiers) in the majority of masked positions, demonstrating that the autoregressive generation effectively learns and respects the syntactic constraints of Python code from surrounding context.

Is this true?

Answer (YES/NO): NO